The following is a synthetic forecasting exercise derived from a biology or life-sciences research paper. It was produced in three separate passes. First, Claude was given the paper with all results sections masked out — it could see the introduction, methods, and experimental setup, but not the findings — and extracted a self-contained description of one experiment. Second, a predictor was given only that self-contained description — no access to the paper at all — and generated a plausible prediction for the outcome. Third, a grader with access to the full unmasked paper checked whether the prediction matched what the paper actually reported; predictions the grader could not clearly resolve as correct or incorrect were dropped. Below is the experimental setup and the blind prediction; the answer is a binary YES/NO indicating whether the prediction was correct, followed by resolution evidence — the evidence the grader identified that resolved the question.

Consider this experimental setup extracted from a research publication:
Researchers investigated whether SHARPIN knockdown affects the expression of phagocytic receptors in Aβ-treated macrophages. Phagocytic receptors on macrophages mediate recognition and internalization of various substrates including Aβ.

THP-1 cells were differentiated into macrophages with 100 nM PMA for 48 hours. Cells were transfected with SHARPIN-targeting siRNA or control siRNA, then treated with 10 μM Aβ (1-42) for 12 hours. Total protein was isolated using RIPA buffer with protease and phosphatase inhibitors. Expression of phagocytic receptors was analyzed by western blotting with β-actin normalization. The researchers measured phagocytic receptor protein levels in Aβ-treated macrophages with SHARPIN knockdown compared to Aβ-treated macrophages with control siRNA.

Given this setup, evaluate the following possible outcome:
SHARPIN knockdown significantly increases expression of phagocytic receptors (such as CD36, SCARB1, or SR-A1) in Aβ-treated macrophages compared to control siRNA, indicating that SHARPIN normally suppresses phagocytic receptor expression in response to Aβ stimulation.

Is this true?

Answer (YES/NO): NO